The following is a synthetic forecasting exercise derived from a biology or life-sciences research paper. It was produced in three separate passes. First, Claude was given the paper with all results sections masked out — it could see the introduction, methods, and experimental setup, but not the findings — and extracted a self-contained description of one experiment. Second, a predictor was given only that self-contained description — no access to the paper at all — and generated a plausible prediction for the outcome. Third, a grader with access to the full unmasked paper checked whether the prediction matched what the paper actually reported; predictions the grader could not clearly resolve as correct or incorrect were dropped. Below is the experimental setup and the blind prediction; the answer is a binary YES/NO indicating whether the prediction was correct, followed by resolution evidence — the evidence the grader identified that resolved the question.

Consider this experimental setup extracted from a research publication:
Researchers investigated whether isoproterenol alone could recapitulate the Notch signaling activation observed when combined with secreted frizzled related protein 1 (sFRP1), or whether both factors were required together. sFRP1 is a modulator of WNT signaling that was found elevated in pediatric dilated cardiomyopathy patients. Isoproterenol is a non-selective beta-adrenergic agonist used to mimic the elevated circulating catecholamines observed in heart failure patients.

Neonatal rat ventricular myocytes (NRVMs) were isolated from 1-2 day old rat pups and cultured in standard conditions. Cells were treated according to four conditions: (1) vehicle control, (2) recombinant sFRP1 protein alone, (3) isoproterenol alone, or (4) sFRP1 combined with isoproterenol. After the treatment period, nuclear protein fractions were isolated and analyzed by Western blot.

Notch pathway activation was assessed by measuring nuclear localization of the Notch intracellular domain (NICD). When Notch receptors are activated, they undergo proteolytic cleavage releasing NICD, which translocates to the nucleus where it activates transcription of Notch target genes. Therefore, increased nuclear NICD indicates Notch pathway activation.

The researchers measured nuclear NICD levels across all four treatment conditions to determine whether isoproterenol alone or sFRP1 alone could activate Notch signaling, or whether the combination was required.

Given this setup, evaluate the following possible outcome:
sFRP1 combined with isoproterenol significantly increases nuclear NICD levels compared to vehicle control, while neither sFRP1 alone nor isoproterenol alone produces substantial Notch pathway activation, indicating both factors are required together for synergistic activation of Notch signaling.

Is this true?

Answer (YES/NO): YES